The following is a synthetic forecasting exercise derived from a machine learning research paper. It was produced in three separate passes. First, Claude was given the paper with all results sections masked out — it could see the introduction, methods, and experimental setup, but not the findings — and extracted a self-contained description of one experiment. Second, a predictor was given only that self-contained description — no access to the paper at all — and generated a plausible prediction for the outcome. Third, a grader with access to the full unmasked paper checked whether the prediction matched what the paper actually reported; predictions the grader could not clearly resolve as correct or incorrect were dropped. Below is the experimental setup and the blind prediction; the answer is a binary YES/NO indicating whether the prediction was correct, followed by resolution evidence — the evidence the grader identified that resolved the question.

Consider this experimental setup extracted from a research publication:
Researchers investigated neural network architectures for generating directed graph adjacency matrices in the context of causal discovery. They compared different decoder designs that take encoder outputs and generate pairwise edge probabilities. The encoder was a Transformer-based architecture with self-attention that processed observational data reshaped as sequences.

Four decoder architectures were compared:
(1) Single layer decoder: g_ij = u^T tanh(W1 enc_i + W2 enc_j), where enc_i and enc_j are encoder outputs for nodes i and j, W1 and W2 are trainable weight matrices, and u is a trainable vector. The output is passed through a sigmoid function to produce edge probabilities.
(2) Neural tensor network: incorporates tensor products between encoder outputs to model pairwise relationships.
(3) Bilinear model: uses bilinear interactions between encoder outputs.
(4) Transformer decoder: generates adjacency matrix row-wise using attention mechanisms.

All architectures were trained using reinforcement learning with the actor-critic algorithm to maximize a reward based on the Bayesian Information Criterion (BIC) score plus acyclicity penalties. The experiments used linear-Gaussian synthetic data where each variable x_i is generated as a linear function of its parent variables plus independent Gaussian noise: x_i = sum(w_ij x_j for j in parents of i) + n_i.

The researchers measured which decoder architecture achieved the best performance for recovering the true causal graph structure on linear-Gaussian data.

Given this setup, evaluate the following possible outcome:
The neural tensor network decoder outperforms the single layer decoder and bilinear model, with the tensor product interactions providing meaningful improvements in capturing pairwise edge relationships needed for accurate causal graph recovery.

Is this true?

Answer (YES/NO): NO